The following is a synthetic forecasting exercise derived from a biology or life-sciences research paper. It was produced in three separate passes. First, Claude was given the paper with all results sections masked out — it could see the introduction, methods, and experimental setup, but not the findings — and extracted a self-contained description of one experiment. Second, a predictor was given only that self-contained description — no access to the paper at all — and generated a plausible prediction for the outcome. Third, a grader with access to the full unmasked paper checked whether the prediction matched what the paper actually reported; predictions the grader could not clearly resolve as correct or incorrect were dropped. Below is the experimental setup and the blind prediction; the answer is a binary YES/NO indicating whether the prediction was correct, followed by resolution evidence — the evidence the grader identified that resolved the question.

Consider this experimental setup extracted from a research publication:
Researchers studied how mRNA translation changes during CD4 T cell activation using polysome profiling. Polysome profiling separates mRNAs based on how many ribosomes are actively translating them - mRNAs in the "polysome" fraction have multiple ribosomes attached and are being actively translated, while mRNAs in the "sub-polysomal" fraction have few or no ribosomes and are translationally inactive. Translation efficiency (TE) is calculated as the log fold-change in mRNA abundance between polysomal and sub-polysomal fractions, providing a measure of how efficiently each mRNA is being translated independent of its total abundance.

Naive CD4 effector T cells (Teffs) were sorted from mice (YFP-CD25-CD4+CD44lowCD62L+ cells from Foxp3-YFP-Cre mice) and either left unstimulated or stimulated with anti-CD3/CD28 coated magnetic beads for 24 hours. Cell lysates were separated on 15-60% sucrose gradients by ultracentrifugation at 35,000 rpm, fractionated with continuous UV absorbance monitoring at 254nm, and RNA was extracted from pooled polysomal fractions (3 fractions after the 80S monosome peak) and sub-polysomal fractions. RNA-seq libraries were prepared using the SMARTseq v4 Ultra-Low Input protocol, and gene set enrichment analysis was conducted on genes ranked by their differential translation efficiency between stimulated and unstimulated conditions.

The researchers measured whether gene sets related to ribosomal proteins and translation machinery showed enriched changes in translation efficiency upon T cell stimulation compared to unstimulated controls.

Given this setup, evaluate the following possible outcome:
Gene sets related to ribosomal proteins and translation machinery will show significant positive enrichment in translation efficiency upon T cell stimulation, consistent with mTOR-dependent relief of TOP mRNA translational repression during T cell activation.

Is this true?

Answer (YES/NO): YES